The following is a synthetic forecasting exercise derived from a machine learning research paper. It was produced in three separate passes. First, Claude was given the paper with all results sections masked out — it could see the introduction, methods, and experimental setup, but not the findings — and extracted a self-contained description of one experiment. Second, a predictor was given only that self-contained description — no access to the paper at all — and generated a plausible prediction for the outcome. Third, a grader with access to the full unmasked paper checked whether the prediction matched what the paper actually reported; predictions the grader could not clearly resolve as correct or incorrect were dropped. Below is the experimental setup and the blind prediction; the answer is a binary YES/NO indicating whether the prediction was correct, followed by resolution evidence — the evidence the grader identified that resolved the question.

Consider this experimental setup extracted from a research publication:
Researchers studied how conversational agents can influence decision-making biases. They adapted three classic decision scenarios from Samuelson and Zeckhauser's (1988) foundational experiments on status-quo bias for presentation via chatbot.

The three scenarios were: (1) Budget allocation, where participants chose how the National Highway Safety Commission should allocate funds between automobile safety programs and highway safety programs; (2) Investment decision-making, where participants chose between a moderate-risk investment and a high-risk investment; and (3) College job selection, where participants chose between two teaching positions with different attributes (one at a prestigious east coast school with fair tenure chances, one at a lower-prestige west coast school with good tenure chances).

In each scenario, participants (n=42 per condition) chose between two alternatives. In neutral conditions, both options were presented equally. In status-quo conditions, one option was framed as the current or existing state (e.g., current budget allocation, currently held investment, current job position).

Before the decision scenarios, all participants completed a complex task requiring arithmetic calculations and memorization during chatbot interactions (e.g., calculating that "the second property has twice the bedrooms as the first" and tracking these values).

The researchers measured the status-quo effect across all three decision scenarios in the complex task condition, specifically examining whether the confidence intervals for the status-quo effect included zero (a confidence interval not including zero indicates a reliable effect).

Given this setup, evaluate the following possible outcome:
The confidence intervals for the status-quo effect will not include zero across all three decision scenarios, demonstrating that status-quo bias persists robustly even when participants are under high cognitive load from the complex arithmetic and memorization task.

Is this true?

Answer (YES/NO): NO